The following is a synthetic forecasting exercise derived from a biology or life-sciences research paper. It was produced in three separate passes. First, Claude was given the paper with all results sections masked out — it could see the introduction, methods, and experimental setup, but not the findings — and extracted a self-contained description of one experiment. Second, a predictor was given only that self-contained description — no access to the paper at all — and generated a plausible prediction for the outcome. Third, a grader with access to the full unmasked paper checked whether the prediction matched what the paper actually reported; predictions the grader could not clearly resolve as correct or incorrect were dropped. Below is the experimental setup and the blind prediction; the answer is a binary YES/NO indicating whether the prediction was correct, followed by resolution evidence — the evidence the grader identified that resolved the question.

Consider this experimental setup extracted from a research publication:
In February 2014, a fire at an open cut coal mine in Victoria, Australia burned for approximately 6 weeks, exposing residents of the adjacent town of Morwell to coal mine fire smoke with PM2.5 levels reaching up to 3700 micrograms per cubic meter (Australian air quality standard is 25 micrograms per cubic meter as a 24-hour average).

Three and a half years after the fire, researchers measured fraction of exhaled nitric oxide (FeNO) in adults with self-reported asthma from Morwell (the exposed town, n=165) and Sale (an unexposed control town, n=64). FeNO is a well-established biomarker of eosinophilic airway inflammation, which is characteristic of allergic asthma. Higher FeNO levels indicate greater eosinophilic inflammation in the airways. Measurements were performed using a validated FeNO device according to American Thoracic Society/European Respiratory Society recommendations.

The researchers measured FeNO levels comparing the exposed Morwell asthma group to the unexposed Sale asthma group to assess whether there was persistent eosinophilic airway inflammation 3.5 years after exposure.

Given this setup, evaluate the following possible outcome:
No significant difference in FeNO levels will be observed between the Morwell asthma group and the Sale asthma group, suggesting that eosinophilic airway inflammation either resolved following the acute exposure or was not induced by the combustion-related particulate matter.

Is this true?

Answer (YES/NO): YES